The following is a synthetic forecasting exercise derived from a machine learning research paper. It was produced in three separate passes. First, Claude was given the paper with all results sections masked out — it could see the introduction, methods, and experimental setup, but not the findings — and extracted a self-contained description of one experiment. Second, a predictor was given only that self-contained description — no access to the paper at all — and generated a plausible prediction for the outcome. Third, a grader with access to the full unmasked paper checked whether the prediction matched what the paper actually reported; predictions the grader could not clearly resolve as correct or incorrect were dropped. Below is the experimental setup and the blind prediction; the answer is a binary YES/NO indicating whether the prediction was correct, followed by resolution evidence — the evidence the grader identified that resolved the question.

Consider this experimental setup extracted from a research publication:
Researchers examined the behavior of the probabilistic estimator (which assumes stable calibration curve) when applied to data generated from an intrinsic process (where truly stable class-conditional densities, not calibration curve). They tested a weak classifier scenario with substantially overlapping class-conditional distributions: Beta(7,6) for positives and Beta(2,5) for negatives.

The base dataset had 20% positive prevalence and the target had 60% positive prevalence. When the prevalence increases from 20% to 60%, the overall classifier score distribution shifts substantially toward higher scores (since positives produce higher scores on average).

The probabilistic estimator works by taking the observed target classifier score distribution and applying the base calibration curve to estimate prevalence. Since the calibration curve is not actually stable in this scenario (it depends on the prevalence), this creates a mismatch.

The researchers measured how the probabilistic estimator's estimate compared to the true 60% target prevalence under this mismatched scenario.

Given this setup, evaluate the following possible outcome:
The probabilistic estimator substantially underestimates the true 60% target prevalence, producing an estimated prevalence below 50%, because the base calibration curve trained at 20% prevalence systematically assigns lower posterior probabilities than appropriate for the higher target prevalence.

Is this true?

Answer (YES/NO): YES